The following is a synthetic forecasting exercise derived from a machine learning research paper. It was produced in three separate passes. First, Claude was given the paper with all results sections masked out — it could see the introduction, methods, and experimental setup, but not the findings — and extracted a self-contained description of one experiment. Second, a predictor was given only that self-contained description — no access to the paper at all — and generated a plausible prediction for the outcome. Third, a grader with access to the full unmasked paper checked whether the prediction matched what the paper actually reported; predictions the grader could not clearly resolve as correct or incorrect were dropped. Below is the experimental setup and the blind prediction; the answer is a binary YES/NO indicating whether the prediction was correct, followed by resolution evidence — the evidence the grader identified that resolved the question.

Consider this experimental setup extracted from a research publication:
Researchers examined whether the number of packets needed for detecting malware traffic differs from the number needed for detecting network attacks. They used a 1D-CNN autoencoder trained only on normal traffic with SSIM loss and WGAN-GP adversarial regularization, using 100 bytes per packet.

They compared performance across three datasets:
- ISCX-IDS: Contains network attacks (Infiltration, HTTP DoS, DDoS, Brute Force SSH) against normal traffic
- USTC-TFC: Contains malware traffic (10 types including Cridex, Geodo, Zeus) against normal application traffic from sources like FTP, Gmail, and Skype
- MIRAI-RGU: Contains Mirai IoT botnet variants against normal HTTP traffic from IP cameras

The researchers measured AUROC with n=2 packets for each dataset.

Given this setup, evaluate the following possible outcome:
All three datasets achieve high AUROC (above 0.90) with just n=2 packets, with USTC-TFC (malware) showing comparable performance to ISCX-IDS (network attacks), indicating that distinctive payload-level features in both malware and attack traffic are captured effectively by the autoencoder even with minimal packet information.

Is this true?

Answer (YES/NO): NO